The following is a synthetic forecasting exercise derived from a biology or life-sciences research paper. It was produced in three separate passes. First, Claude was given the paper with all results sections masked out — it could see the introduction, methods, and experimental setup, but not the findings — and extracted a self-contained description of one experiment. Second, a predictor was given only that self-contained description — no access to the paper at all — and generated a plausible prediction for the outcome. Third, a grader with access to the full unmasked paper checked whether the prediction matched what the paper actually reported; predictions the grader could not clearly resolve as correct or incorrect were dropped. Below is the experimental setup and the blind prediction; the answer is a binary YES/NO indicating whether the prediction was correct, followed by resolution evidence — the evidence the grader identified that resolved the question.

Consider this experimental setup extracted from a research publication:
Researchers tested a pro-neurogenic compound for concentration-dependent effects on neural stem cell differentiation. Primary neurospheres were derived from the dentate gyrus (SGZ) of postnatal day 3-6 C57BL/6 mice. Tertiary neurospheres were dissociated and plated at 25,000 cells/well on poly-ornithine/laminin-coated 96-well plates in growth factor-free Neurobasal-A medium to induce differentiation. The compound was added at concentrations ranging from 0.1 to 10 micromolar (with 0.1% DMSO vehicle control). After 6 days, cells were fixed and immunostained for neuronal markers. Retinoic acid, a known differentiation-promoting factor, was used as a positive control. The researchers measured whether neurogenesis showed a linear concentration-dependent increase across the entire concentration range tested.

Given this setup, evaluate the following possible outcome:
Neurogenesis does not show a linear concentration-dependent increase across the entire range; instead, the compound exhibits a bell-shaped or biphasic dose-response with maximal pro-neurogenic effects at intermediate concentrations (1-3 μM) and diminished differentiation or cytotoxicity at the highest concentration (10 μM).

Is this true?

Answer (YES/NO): YES